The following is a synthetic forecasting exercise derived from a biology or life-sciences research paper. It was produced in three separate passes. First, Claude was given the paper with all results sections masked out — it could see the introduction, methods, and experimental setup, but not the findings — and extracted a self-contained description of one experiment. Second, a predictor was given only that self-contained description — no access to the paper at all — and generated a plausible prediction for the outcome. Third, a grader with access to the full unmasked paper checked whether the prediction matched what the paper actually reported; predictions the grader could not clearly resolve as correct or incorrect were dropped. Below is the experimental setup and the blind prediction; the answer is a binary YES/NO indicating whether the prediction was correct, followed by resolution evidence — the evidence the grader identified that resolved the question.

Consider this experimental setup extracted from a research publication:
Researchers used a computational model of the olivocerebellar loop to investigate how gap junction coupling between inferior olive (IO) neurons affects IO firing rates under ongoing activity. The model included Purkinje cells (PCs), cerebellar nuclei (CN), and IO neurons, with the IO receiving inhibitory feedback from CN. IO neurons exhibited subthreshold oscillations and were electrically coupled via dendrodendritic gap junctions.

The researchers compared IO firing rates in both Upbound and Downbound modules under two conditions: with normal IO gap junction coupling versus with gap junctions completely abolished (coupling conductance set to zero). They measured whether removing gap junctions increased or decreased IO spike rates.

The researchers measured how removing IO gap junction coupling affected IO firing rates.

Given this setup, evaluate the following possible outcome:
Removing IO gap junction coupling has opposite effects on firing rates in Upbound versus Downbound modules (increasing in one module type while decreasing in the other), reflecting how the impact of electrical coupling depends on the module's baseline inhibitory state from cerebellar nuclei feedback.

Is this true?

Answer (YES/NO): NO